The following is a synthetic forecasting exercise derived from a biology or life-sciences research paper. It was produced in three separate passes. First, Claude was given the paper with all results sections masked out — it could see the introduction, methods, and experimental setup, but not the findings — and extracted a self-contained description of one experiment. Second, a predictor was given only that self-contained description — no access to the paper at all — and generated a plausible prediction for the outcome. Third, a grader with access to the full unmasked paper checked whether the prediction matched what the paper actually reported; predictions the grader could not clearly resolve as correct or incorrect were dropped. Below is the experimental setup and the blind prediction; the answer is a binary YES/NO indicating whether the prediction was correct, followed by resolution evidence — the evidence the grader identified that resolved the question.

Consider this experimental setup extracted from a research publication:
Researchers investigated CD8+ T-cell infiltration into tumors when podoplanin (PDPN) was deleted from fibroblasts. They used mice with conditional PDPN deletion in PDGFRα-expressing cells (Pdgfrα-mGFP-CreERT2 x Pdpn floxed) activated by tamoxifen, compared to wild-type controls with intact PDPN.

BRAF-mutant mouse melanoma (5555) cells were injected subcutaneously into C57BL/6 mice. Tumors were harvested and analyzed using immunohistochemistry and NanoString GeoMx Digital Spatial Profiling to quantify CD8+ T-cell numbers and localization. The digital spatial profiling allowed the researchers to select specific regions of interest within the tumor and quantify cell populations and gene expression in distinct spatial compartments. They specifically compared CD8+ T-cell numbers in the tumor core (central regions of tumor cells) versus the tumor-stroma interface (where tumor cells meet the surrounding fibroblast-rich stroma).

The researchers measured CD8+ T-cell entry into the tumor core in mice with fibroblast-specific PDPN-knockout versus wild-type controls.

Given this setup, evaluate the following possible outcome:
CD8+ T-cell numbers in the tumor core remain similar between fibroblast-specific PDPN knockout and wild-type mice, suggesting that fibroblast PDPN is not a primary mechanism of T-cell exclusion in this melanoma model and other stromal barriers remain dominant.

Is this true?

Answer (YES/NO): NO